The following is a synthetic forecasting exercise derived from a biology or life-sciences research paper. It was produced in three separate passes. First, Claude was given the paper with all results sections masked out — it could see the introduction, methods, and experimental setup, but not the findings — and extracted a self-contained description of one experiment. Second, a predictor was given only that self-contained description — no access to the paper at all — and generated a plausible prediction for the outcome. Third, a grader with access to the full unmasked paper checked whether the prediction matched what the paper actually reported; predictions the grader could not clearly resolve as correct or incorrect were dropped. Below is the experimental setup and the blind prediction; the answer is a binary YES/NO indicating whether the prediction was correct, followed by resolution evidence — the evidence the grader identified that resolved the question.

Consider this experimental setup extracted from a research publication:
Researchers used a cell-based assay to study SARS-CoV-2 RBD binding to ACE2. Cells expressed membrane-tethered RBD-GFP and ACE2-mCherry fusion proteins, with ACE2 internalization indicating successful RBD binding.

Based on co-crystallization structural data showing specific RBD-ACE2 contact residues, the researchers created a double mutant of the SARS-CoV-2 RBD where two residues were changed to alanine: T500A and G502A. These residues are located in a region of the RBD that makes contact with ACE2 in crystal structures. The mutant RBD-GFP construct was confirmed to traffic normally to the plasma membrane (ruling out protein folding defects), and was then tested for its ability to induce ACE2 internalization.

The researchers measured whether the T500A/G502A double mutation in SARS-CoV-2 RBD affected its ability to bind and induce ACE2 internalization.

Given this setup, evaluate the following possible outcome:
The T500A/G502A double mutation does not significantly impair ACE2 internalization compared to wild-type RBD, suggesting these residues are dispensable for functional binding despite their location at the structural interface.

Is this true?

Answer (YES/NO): NO